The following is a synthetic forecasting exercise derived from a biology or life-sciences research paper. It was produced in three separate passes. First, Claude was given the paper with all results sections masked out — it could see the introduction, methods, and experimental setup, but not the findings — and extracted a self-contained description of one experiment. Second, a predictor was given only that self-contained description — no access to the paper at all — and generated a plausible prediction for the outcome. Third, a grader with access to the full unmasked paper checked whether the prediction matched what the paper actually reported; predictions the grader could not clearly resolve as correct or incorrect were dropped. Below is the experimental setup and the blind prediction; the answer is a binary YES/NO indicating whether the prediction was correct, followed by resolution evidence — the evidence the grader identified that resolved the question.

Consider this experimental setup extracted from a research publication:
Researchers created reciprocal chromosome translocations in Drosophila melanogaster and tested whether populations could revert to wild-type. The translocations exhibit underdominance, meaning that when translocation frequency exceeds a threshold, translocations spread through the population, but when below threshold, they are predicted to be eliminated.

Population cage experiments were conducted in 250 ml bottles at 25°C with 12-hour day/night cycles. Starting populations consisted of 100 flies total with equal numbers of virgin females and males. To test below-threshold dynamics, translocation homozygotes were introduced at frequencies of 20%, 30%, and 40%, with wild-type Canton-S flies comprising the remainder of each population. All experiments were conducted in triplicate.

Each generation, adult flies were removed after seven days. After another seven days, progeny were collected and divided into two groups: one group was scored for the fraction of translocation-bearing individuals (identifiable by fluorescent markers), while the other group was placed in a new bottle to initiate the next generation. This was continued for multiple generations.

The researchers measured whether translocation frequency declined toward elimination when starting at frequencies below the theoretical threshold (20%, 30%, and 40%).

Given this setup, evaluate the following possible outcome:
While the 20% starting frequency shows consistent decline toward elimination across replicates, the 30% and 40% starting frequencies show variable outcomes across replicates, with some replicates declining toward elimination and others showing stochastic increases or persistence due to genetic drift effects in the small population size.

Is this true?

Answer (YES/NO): NO